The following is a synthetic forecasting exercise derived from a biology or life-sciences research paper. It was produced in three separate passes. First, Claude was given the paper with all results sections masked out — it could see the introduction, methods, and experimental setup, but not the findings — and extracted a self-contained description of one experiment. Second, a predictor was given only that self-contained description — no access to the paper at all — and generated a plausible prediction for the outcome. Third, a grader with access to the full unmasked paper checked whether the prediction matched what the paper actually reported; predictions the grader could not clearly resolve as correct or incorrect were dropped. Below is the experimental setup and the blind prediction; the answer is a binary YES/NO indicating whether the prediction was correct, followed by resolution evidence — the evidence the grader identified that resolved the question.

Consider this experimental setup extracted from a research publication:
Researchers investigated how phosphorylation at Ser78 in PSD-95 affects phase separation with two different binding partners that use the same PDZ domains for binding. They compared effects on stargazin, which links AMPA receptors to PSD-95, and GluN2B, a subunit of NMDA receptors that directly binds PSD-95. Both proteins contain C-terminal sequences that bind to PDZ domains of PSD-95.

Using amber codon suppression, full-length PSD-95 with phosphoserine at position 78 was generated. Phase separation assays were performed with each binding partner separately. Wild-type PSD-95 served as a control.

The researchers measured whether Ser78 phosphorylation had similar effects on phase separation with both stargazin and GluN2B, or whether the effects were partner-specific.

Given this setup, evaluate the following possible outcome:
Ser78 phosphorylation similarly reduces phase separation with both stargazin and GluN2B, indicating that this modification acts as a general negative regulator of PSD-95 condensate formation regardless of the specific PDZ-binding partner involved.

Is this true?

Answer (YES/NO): YES